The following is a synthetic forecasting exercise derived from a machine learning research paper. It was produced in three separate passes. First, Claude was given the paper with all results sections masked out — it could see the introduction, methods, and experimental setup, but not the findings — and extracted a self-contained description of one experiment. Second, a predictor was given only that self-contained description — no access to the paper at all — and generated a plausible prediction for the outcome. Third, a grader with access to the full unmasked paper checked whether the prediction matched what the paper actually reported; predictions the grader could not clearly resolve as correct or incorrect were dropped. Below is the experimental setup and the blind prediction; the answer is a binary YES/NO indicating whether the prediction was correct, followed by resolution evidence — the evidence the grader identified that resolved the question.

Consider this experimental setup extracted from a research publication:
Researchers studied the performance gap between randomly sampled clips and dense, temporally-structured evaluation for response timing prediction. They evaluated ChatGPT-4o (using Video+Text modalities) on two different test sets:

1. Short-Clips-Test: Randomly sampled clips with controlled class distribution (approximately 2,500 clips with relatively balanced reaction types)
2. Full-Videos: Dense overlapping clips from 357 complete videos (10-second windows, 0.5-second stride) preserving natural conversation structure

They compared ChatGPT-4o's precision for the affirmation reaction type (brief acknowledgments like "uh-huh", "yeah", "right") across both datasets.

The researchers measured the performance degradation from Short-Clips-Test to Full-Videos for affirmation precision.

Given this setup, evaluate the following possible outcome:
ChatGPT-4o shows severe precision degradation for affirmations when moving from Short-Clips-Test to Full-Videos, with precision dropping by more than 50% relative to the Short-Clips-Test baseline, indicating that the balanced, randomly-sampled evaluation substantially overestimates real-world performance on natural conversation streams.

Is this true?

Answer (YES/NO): NO